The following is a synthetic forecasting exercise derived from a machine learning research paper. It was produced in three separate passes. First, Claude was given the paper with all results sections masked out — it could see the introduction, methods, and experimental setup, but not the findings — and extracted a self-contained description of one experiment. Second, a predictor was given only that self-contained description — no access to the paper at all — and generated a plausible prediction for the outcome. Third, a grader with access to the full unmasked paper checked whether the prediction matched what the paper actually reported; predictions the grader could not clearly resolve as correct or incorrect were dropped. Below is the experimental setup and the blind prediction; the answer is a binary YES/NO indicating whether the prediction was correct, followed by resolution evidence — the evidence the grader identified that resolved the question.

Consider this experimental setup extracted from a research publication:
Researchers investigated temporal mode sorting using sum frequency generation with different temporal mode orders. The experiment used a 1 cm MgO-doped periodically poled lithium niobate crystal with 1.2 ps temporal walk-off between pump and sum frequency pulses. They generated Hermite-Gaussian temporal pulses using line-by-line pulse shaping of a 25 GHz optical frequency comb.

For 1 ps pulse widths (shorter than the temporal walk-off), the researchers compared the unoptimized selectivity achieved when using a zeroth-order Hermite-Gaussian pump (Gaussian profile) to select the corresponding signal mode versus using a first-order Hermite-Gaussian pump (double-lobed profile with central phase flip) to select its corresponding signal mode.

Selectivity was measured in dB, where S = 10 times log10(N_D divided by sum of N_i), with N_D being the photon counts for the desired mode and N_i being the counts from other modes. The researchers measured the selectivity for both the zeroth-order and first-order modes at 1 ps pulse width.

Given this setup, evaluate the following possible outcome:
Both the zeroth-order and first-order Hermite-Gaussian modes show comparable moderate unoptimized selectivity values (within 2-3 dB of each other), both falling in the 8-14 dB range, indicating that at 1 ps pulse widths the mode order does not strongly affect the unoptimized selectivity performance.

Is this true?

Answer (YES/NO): NO